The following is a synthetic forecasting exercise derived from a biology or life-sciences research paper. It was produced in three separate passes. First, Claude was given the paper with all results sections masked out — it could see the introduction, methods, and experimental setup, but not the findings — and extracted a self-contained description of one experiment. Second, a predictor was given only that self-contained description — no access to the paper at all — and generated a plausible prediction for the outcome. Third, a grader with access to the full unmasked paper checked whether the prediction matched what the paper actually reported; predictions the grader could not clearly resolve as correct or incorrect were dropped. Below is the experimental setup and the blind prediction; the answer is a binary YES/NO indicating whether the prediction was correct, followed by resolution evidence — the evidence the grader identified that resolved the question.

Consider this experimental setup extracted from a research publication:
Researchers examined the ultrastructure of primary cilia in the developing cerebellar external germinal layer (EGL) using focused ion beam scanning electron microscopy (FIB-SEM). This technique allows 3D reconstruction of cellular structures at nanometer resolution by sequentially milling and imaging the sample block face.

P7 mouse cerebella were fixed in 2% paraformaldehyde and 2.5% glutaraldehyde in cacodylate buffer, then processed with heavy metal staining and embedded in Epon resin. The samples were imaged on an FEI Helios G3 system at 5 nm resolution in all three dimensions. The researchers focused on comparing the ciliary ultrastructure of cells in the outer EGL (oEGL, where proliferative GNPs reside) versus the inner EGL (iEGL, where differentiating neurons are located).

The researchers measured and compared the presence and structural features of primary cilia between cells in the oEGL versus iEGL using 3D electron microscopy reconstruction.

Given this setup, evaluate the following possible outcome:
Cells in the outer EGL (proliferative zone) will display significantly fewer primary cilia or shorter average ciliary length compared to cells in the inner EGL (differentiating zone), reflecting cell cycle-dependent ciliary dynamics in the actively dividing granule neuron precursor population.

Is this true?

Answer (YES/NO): NO